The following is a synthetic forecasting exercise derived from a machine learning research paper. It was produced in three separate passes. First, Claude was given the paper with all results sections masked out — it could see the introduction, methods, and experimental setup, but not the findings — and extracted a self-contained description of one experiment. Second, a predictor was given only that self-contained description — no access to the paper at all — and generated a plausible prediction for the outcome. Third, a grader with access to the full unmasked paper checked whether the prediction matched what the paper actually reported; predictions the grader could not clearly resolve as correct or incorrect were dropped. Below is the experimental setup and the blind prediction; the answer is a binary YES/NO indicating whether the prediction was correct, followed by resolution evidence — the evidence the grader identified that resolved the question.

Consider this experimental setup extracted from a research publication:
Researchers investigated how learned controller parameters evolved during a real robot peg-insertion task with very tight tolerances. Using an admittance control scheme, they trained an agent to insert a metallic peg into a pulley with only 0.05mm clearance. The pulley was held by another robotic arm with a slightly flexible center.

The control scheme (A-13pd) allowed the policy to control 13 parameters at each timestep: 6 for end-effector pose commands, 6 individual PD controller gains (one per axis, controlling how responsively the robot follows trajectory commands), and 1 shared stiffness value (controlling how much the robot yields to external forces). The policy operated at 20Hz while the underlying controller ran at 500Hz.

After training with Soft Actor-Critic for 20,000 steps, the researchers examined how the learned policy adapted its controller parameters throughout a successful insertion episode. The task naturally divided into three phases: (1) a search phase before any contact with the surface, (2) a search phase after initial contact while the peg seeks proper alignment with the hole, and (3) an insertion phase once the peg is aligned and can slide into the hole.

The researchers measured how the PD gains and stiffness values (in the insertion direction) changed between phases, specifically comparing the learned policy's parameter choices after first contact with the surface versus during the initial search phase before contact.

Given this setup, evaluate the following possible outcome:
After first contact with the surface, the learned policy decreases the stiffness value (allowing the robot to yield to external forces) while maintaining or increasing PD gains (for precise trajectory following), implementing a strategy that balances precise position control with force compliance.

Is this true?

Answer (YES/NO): NO